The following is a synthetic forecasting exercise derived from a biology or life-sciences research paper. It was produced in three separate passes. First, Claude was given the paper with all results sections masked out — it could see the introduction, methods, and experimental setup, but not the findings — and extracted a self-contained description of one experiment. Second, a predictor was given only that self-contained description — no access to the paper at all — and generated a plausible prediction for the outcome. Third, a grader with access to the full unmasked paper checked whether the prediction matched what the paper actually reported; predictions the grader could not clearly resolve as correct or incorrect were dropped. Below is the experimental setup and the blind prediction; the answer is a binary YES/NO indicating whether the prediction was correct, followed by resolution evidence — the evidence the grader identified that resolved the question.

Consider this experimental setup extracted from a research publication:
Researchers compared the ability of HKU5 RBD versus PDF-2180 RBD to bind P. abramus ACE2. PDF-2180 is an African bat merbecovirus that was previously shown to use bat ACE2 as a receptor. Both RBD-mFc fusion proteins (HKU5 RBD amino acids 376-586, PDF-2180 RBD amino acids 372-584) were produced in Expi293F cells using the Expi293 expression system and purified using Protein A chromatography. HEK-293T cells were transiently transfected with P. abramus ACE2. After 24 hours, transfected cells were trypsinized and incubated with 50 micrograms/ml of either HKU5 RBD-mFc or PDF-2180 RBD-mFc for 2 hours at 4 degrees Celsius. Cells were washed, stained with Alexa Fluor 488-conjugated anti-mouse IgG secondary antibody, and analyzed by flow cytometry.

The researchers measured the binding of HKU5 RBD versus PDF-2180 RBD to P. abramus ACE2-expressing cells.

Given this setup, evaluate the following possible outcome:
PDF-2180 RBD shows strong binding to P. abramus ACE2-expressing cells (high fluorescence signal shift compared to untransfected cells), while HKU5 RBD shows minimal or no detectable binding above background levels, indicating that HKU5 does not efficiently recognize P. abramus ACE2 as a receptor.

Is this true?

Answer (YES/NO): NO